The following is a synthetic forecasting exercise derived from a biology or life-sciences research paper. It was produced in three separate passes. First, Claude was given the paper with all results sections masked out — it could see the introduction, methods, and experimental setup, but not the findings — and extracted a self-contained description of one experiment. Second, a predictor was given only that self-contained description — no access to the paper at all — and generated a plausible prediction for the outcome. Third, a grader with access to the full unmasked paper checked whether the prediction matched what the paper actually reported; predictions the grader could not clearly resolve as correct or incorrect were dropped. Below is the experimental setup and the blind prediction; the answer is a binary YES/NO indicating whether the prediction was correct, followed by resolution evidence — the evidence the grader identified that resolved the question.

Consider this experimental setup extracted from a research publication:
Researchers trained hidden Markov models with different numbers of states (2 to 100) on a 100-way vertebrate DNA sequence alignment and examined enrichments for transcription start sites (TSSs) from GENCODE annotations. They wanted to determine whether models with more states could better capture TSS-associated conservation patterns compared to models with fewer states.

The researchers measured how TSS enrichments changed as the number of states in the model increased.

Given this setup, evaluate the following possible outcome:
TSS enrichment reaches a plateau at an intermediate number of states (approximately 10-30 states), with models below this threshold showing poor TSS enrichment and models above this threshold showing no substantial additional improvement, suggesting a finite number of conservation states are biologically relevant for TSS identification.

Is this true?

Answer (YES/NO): NO